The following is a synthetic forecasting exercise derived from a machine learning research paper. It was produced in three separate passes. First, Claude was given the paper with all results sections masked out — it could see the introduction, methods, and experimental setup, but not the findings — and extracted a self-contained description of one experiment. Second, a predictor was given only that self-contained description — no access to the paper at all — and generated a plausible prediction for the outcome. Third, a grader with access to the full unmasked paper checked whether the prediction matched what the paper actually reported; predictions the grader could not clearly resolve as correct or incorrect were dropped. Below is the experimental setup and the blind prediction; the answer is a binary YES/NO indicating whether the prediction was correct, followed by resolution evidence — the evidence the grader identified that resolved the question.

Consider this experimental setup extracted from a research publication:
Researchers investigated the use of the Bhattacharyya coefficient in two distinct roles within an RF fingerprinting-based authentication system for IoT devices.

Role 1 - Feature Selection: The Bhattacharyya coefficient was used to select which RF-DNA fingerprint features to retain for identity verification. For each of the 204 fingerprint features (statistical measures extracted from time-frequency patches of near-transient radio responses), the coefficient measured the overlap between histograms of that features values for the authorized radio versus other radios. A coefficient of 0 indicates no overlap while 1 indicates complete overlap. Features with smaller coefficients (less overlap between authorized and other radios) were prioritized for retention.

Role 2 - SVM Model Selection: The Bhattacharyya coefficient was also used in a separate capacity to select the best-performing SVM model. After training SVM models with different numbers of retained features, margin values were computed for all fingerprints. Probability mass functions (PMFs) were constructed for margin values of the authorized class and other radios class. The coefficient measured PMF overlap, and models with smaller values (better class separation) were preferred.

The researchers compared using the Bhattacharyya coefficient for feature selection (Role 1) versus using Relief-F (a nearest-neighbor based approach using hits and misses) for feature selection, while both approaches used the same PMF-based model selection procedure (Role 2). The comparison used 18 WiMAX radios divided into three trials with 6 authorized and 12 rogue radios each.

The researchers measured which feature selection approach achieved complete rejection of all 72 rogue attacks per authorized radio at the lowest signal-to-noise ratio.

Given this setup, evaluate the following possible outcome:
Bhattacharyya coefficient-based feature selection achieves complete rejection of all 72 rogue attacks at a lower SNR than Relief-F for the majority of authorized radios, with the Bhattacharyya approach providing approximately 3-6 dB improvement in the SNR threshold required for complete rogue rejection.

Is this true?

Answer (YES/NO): NO